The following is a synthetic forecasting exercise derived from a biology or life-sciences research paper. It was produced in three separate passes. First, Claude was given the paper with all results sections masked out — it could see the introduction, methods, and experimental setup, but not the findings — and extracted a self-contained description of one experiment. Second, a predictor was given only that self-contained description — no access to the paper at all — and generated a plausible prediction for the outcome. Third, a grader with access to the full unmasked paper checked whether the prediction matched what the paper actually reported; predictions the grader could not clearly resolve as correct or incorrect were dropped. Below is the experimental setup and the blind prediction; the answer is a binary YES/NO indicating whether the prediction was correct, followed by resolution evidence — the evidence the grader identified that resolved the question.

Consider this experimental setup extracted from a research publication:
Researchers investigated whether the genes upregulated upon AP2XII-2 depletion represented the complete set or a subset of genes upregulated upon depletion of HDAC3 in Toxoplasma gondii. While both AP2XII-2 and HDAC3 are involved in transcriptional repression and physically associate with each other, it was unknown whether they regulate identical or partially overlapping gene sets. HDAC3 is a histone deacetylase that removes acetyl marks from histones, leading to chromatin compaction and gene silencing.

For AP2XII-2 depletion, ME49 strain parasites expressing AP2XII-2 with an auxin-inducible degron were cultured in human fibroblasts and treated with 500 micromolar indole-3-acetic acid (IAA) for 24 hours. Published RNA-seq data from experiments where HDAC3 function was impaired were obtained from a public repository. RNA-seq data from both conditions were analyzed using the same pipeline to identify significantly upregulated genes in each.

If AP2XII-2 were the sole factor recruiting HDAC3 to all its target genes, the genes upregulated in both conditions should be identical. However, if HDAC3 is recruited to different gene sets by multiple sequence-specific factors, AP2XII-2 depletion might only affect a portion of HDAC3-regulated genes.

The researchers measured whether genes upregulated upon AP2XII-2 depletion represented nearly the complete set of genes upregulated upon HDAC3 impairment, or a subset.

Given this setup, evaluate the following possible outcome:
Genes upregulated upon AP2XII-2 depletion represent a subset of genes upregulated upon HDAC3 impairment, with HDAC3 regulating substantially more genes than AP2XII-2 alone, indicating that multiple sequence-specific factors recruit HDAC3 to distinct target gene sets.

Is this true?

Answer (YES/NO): YES